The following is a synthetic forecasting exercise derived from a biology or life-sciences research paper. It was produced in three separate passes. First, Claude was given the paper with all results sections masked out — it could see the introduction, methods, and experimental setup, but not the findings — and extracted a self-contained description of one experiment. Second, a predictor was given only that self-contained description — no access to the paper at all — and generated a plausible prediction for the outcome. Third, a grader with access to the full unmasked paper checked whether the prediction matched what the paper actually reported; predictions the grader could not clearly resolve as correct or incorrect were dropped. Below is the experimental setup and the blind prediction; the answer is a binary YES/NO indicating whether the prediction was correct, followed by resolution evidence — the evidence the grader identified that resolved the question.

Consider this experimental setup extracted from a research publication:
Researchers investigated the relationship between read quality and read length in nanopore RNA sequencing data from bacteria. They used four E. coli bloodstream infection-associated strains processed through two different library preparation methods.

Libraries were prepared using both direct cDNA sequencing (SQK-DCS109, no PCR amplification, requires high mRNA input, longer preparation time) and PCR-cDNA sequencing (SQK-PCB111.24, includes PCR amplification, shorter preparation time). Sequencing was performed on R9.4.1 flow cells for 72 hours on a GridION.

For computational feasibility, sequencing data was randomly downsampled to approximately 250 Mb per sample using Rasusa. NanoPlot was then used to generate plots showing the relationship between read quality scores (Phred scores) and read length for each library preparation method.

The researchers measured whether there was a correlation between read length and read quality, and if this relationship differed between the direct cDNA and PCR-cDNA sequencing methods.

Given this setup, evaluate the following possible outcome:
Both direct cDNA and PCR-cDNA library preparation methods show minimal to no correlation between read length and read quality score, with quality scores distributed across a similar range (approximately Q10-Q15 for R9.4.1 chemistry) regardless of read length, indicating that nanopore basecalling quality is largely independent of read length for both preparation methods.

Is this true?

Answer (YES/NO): NO